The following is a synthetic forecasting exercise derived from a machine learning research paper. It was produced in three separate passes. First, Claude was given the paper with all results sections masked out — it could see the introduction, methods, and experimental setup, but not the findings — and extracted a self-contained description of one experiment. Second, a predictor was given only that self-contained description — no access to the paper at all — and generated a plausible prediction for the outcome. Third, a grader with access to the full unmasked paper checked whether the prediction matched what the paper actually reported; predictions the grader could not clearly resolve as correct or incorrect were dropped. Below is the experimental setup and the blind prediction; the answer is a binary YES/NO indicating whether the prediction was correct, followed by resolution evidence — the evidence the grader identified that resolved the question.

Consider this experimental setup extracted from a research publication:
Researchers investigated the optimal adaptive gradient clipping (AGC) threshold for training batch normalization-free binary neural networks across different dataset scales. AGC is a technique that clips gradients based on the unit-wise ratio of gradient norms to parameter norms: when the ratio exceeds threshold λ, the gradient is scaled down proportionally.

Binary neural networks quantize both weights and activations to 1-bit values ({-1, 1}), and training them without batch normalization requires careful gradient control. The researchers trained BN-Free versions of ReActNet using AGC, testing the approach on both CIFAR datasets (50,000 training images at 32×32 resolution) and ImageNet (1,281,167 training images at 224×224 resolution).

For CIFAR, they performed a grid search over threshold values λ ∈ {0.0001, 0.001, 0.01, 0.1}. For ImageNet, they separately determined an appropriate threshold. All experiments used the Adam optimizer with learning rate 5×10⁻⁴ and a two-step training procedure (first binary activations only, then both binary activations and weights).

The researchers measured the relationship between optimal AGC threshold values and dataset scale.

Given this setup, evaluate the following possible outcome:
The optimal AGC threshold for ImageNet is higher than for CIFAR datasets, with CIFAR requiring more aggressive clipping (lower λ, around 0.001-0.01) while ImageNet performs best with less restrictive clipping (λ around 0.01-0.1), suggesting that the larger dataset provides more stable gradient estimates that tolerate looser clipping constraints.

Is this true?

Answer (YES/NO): YES